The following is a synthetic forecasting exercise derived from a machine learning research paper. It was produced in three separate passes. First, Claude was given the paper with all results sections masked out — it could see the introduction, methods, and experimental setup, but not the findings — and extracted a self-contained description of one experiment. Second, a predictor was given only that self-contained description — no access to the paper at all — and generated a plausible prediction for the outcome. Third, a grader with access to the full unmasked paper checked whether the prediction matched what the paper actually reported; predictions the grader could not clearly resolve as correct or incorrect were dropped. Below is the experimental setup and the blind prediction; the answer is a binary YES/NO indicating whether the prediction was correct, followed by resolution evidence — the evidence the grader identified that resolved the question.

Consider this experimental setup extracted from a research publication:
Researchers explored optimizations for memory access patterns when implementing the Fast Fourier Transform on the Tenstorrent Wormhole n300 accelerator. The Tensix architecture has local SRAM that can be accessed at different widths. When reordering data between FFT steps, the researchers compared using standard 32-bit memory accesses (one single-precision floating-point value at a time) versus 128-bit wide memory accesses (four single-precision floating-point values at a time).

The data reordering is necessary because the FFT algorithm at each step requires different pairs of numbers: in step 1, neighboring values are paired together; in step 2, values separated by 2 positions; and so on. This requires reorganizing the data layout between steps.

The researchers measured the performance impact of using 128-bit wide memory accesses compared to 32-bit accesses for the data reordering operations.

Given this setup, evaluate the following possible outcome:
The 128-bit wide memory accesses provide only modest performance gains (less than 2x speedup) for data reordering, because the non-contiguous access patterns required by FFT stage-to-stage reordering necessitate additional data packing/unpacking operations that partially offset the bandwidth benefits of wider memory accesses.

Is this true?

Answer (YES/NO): NO